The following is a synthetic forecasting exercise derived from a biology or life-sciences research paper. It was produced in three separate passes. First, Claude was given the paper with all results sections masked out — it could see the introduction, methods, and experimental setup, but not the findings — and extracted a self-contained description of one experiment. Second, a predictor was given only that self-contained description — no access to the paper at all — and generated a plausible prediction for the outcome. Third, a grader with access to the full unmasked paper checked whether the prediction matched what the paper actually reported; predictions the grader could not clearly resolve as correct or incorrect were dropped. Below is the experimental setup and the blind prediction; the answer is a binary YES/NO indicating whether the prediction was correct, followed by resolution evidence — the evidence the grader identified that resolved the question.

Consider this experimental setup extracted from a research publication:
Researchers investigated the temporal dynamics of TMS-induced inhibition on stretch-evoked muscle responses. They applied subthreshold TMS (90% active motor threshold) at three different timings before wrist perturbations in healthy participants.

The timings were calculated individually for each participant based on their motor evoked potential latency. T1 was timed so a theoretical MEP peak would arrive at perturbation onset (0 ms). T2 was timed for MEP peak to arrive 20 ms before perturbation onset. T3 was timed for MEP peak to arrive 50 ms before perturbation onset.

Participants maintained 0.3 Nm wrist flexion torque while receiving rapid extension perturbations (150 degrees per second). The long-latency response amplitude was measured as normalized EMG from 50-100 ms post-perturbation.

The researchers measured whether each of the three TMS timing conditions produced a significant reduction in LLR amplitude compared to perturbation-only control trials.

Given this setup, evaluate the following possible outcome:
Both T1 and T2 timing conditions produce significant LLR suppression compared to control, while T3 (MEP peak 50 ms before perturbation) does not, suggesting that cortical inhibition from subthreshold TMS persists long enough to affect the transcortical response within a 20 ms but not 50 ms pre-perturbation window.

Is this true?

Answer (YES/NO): NO